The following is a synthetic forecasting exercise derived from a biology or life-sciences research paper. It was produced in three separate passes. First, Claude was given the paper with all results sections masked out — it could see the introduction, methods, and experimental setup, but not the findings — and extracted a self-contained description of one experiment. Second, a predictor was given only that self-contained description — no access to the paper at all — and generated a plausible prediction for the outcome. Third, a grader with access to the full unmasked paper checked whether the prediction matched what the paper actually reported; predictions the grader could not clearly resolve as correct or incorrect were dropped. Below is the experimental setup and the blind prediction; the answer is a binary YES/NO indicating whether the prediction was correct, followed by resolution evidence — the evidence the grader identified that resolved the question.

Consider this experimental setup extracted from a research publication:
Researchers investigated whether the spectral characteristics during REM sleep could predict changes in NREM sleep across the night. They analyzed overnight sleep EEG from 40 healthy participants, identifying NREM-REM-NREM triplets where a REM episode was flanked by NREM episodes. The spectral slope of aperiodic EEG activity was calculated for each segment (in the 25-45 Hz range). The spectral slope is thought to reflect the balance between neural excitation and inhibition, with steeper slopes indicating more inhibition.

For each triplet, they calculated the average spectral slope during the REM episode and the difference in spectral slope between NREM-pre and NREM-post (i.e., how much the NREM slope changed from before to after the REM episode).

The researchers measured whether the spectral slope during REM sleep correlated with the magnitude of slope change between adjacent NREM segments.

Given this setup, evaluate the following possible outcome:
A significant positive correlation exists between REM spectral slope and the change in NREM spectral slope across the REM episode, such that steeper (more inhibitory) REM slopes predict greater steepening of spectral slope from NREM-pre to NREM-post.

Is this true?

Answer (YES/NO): YES